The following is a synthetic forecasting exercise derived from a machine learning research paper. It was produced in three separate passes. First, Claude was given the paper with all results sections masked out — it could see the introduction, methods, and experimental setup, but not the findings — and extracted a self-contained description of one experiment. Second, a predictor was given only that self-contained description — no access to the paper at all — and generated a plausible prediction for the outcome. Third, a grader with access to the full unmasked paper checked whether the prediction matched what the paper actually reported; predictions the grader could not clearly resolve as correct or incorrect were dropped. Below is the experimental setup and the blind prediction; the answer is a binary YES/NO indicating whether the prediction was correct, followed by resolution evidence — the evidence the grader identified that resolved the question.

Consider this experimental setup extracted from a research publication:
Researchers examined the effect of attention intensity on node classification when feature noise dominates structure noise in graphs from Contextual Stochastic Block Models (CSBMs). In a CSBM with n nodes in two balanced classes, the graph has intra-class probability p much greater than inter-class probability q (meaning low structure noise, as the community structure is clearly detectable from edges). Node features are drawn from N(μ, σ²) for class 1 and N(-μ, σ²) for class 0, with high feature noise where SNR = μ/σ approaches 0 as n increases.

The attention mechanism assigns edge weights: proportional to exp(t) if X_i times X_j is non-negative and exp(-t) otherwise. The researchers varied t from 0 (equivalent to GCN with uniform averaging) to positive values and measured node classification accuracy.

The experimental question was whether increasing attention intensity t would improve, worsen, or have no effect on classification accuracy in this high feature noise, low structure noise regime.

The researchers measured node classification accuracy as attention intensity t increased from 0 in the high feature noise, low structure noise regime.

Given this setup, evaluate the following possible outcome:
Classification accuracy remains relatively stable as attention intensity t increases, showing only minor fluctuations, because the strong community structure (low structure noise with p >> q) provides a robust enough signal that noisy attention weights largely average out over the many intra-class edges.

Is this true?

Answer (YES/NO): NO